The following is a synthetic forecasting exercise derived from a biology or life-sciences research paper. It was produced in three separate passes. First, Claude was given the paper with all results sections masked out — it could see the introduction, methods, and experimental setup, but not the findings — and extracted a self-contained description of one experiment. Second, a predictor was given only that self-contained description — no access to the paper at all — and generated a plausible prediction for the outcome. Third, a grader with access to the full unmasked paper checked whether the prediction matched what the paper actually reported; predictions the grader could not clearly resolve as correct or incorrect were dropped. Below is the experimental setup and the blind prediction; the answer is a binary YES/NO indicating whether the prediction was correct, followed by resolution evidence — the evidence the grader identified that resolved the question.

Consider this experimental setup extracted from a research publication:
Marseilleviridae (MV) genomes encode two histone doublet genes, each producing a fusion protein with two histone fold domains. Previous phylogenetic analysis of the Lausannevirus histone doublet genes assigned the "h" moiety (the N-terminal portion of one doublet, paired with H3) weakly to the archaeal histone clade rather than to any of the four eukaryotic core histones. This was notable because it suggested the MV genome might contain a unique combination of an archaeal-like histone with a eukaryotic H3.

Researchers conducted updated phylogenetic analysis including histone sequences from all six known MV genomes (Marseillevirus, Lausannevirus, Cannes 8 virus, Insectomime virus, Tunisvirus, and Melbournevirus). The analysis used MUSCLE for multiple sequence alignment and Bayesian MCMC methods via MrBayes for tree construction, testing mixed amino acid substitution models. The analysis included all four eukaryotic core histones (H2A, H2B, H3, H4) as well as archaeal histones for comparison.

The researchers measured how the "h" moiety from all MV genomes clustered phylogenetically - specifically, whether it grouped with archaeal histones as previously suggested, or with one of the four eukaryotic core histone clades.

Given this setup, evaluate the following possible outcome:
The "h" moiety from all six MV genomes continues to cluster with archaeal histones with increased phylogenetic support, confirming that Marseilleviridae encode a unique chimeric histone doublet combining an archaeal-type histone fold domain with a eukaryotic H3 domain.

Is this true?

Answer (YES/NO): NO